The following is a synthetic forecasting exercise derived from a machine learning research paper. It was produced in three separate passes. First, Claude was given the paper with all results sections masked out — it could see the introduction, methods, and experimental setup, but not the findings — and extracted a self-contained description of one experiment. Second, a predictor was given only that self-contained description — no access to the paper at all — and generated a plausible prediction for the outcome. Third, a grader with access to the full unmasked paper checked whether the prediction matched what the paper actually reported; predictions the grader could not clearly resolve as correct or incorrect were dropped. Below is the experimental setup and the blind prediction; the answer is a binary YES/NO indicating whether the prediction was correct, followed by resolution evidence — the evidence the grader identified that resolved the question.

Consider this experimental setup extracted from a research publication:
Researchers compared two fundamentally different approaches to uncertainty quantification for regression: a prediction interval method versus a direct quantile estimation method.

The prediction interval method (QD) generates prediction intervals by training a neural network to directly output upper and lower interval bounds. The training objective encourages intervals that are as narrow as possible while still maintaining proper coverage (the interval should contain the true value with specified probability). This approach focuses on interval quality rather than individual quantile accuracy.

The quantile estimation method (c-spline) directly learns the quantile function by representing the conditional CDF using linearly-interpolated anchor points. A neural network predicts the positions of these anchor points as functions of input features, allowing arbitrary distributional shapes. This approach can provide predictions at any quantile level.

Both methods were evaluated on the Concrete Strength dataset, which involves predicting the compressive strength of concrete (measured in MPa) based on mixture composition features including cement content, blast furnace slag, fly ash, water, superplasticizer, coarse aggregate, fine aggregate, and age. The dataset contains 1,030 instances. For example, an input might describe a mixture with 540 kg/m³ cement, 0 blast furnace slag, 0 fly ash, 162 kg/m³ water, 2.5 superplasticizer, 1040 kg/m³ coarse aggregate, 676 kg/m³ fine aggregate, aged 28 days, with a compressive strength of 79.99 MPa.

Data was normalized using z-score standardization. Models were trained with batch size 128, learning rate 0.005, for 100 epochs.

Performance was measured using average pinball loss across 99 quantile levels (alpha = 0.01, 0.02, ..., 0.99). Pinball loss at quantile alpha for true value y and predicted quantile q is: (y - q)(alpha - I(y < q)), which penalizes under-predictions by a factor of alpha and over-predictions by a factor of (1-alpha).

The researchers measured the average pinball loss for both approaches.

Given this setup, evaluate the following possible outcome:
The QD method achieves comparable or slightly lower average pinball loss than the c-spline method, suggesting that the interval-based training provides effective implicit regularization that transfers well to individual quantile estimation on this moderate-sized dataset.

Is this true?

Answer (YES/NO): NO